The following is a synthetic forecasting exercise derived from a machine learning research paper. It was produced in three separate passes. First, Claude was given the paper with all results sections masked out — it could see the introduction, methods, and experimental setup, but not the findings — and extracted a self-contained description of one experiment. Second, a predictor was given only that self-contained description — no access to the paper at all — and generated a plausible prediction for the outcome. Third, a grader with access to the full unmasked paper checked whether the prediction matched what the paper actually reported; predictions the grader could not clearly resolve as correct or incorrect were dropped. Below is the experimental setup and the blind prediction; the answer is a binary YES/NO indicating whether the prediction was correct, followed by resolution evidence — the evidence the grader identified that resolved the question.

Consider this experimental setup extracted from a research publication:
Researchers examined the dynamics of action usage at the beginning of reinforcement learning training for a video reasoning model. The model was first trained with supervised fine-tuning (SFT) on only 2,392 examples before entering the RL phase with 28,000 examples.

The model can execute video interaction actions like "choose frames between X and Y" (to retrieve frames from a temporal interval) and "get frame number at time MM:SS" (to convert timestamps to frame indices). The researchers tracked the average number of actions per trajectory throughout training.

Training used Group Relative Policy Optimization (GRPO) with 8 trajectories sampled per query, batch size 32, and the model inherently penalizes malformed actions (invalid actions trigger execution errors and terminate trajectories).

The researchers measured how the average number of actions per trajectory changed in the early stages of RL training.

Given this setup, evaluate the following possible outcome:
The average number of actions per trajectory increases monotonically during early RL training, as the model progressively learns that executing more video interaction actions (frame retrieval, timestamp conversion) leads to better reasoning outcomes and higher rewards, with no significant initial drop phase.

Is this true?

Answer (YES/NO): NO